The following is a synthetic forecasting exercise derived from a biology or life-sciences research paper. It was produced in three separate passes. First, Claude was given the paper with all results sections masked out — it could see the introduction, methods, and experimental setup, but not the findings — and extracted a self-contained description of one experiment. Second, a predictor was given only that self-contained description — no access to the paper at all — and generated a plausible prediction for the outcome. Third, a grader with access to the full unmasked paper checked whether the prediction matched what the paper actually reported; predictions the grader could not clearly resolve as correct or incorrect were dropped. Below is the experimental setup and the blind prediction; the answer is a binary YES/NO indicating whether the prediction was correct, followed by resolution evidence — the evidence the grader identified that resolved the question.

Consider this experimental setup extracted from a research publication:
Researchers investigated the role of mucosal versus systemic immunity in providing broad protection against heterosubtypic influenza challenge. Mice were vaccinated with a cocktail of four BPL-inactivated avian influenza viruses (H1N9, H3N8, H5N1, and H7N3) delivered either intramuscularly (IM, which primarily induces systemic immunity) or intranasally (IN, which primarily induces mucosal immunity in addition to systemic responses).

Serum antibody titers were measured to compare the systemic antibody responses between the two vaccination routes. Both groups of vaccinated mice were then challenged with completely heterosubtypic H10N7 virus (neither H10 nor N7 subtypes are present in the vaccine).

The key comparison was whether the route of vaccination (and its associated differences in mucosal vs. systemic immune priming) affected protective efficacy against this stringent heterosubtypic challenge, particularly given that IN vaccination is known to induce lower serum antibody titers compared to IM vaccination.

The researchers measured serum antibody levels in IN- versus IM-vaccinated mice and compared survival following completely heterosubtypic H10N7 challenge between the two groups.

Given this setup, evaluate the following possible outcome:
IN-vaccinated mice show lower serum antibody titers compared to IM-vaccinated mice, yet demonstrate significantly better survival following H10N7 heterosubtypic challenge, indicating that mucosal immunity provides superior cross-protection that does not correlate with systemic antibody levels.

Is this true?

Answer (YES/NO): NO